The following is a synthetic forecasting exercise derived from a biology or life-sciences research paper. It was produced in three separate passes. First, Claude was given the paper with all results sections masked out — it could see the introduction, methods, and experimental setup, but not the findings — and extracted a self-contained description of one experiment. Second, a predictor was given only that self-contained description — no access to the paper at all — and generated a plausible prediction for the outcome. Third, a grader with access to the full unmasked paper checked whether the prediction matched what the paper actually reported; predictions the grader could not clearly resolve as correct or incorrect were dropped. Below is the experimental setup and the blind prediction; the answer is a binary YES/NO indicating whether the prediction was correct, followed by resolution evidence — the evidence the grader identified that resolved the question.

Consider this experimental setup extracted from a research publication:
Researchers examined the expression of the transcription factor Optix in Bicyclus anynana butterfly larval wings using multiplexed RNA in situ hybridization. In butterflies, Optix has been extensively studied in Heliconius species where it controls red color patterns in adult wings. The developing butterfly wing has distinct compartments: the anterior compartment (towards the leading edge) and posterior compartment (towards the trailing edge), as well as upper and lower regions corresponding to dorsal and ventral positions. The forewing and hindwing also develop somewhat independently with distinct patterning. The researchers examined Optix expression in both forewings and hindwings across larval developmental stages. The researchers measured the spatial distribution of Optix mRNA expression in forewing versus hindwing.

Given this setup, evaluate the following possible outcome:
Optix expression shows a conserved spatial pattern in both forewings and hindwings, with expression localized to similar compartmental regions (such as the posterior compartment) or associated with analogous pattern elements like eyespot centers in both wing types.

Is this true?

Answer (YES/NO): NO